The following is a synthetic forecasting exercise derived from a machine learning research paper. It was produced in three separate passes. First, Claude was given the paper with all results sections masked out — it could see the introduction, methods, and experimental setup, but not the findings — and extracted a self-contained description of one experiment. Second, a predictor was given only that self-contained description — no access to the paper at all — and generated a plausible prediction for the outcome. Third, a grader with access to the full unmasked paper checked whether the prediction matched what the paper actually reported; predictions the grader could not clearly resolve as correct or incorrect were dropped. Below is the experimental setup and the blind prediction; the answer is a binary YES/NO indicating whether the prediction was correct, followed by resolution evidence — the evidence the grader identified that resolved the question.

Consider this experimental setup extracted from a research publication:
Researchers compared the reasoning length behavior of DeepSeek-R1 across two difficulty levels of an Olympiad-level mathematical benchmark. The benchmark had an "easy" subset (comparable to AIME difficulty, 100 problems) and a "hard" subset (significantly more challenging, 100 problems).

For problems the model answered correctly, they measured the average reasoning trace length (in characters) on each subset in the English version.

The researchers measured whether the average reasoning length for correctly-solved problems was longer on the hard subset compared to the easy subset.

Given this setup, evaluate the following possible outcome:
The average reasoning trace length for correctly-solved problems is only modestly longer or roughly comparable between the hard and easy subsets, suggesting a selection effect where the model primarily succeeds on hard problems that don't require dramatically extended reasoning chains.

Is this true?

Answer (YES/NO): NO